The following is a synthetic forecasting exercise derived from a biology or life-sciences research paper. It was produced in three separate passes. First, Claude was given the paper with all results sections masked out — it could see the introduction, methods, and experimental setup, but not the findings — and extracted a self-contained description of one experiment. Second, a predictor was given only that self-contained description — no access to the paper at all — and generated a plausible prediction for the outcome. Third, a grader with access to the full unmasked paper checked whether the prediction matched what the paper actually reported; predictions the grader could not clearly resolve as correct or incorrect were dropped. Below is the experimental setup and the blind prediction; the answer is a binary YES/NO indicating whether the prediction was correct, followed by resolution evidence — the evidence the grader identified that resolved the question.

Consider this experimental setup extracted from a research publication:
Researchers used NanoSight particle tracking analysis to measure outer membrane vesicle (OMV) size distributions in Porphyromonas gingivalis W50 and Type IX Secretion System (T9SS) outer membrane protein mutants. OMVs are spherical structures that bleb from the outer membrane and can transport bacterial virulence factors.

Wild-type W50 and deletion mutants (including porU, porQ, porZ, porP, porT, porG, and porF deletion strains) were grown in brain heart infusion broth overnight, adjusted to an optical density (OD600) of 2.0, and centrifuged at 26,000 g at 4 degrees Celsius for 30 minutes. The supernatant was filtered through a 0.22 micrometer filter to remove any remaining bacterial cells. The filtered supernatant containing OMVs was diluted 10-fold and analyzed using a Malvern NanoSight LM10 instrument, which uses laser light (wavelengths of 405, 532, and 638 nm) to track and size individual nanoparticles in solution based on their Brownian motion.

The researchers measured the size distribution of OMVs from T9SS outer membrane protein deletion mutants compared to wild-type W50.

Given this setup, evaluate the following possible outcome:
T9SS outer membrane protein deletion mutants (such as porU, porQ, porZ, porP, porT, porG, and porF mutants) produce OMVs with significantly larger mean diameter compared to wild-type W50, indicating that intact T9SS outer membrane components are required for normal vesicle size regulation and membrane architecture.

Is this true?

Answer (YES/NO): YES